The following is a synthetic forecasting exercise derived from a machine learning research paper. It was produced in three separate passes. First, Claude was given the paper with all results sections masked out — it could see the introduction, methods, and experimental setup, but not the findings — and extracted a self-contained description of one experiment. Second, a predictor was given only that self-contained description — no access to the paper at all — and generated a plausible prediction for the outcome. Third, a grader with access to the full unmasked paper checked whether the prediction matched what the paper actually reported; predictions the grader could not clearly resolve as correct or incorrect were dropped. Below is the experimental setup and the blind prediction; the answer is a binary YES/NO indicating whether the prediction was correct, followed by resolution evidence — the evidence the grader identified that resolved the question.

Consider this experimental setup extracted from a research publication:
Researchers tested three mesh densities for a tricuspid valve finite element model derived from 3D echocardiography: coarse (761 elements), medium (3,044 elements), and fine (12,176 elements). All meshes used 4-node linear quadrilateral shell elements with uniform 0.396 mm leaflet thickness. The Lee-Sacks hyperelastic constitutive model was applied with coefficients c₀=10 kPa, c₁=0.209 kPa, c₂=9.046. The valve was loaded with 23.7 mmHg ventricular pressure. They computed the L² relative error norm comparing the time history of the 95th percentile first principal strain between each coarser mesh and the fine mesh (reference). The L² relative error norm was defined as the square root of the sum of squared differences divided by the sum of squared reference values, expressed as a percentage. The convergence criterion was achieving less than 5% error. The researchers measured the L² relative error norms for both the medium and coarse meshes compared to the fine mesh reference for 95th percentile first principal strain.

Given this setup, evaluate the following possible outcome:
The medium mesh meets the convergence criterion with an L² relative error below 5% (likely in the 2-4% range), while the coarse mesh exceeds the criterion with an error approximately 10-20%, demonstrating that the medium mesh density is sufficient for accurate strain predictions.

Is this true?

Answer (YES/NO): NO